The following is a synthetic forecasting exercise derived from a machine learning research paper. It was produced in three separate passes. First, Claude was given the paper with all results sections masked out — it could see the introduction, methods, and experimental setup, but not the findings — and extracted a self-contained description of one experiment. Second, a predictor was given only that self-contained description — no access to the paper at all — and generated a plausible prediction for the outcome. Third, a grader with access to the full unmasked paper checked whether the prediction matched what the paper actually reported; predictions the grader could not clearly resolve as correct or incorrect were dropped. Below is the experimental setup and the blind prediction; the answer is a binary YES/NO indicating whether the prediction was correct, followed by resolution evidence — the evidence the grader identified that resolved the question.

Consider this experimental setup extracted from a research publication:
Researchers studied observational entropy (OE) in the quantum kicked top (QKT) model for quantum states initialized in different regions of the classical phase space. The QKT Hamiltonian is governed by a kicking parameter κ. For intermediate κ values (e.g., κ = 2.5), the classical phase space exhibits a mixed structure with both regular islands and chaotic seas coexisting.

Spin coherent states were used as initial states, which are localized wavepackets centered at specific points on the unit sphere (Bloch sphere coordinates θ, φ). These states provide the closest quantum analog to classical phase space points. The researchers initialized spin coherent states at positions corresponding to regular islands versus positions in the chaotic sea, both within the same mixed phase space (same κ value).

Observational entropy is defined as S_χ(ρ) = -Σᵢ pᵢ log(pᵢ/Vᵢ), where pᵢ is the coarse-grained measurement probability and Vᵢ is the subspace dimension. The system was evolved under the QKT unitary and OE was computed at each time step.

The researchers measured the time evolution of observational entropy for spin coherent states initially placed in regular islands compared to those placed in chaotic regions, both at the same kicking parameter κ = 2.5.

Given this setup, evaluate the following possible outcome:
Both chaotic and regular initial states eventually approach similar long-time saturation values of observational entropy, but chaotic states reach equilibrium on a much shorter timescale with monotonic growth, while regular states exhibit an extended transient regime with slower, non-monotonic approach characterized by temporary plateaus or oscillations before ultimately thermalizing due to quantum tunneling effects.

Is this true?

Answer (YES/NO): NO